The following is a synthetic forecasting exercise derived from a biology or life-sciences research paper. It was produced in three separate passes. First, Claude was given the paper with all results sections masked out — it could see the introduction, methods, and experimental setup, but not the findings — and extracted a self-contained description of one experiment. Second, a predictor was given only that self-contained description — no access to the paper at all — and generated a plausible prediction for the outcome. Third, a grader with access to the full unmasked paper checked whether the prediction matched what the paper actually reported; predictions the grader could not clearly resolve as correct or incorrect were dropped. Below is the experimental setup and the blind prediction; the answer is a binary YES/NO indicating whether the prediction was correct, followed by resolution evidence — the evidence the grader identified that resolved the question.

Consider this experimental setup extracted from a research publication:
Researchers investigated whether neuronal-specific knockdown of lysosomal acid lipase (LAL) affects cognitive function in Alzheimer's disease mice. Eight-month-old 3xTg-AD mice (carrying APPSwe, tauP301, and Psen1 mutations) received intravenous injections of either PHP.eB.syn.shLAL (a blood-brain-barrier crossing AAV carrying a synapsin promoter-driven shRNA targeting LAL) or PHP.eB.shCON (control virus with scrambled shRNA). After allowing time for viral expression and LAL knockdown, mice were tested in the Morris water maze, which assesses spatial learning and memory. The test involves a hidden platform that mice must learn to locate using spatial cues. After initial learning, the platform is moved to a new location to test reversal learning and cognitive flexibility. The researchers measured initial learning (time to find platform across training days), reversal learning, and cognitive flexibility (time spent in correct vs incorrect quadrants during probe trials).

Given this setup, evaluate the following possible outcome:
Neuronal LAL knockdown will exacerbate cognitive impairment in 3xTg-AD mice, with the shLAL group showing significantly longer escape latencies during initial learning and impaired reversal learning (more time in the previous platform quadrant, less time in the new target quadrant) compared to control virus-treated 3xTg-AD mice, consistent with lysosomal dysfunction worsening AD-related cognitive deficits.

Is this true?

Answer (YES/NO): YES